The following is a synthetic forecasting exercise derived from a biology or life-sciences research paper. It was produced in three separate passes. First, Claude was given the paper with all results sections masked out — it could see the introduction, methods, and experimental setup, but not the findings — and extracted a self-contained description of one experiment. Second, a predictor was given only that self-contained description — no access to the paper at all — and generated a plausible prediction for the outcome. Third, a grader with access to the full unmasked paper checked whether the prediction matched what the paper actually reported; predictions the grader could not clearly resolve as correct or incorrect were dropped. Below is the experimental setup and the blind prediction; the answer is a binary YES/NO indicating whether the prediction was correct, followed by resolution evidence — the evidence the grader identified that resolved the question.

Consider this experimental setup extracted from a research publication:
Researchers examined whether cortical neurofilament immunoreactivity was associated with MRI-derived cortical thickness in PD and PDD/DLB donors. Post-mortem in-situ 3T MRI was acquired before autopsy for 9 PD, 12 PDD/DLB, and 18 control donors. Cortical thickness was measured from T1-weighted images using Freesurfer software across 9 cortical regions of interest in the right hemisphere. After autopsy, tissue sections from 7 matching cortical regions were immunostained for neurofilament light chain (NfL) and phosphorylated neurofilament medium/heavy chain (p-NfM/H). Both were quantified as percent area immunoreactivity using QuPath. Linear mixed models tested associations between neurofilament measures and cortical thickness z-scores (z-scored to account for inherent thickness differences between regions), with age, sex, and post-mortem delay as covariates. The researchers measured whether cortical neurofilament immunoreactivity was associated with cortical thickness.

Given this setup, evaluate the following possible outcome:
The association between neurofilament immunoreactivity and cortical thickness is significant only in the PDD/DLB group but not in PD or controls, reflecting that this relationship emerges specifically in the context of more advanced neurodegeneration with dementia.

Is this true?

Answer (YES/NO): NO